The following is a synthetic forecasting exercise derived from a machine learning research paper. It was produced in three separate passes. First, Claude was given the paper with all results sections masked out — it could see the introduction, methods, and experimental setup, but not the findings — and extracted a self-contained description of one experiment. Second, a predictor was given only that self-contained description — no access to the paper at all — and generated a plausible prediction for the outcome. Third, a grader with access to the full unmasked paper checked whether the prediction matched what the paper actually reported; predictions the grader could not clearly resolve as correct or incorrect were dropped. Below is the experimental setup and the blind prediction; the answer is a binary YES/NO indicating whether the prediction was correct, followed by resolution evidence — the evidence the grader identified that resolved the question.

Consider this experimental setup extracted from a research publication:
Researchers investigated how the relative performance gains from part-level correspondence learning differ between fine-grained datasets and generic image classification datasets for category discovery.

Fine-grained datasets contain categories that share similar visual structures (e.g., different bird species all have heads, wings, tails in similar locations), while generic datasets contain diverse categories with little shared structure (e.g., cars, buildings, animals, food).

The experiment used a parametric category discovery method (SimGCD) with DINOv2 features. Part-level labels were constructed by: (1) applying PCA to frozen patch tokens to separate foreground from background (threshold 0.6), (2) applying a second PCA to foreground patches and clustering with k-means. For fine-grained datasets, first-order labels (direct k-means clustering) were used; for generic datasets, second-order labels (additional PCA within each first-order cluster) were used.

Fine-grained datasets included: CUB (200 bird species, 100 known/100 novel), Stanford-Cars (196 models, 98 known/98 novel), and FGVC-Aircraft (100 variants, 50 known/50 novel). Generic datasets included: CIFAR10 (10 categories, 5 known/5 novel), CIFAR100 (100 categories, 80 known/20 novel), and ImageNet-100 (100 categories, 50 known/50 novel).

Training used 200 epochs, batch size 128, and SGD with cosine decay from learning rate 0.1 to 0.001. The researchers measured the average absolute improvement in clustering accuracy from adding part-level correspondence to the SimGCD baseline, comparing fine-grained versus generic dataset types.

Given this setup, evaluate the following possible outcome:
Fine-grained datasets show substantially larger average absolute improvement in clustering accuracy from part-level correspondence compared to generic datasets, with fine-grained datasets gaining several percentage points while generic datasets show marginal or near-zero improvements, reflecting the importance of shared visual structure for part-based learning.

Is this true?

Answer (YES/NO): YES